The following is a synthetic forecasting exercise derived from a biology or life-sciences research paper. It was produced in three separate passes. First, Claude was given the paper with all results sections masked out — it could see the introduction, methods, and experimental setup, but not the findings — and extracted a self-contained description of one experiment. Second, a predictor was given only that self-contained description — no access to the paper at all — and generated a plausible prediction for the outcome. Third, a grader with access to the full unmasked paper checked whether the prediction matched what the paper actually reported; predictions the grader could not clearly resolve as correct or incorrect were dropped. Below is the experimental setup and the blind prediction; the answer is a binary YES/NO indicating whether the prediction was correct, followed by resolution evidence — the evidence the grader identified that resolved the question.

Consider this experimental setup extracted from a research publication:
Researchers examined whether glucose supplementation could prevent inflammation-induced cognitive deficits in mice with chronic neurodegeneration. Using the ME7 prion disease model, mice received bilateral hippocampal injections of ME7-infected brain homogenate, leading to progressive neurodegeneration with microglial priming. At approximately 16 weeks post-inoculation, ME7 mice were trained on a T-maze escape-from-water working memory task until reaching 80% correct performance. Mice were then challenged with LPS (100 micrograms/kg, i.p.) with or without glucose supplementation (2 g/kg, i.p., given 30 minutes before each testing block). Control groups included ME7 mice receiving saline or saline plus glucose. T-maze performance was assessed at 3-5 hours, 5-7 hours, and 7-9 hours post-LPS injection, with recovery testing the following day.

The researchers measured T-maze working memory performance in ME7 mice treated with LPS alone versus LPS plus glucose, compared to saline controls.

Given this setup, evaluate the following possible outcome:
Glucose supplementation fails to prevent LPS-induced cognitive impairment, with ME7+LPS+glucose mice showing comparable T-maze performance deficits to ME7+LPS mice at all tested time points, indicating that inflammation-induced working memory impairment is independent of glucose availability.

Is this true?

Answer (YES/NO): NO